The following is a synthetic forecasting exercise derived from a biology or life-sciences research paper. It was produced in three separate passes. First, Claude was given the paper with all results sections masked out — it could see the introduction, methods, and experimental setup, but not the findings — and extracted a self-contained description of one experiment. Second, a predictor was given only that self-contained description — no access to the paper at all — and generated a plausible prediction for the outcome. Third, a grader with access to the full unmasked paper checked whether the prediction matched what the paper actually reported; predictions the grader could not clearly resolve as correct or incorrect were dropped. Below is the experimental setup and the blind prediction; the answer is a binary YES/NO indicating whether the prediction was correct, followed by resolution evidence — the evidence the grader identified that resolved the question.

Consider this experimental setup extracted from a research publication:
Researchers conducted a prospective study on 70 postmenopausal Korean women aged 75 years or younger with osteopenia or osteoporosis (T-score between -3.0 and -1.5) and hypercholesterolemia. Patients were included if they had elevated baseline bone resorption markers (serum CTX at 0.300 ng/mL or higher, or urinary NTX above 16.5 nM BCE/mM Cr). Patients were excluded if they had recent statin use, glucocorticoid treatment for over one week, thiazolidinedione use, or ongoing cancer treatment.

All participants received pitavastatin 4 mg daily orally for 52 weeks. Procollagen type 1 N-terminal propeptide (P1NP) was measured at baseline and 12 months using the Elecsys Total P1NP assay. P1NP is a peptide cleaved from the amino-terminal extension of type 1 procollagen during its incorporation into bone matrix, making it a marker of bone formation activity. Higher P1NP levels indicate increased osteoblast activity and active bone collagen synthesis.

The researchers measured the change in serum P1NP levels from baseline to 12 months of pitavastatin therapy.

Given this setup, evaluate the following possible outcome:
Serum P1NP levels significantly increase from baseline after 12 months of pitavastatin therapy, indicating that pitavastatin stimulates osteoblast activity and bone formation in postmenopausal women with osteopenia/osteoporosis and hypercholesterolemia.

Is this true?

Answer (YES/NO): NO